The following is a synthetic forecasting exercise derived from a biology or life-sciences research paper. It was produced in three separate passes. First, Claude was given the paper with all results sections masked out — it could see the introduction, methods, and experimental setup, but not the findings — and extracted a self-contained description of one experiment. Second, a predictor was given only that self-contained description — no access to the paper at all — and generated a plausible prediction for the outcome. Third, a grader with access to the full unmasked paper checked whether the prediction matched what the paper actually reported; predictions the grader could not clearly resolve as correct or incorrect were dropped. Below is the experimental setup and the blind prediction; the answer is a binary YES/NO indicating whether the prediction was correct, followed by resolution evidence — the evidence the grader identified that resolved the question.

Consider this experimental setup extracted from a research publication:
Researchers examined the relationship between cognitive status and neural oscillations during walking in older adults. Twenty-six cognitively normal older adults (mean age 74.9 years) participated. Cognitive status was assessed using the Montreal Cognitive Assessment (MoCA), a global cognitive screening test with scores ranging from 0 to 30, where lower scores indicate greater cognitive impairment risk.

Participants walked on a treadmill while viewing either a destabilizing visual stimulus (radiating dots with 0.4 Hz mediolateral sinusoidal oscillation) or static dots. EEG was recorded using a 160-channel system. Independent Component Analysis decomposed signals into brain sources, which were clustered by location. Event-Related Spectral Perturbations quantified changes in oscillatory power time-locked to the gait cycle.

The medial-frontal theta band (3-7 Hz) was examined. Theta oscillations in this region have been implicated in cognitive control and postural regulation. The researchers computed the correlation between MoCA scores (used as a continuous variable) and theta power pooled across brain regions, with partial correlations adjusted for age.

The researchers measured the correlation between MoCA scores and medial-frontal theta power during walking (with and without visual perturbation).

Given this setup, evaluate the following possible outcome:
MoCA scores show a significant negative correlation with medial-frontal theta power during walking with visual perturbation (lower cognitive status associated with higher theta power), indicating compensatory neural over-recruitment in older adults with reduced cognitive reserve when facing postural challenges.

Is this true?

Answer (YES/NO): YES